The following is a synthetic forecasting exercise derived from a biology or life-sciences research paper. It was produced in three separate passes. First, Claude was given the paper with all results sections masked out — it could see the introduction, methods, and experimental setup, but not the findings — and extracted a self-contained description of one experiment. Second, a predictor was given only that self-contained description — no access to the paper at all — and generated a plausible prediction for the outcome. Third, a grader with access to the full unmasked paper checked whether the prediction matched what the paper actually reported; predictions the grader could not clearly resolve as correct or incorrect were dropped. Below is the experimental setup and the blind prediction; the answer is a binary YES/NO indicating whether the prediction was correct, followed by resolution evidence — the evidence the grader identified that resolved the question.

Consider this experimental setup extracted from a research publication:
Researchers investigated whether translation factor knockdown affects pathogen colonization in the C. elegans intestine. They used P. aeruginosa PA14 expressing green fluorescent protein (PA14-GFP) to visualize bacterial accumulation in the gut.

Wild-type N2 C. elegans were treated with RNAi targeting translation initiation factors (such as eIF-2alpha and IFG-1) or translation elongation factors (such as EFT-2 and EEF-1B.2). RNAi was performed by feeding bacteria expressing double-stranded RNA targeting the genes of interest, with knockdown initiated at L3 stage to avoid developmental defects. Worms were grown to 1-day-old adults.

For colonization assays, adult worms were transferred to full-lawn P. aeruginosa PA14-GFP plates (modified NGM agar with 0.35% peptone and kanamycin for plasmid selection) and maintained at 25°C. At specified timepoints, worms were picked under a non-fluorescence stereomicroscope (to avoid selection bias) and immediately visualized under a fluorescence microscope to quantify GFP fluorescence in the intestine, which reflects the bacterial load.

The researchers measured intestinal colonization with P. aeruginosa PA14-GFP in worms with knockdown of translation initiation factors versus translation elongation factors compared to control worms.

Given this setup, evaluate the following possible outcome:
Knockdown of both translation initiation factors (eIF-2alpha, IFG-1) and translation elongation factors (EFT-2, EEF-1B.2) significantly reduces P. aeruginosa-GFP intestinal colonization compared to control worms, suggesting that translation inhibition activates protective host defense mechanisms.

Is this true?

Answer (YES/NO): YES